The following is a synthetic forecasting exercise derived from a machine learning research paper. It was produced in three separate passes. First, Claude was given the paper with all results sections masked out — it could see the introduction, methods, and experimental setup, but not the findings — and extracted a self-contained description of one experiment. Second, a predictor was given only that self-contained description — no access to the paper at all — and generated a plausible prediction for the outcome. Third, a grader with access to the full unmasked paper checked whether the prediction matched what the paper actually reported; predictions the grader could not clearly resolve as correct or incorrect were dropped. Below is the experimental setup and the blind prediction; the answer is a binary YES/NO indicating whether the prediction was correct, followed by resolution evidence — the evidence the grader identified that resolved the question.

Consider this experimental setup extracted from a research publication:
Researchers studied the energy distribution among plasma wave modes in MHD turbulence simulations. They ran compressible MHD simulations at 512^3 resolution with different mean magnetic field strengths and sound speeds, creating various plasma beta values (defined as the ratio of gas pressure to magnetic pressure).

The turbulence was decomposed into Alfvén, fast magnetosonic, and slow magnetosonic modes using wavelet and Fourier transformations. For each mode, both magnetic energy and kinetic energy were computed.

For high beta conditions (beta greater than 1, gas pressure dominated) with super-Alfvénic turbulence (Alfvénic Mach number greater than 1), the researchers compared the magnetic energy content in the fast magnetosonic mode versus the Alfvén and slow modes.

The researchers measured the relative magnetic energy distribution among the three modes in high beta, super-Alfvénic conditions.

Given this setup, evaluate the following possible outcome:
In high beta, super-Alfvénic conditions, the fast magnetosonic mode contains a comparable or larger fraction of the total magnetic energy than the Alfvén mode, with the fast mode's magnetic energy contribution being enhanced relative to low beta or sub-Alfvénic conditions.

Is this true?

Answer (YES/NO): NO